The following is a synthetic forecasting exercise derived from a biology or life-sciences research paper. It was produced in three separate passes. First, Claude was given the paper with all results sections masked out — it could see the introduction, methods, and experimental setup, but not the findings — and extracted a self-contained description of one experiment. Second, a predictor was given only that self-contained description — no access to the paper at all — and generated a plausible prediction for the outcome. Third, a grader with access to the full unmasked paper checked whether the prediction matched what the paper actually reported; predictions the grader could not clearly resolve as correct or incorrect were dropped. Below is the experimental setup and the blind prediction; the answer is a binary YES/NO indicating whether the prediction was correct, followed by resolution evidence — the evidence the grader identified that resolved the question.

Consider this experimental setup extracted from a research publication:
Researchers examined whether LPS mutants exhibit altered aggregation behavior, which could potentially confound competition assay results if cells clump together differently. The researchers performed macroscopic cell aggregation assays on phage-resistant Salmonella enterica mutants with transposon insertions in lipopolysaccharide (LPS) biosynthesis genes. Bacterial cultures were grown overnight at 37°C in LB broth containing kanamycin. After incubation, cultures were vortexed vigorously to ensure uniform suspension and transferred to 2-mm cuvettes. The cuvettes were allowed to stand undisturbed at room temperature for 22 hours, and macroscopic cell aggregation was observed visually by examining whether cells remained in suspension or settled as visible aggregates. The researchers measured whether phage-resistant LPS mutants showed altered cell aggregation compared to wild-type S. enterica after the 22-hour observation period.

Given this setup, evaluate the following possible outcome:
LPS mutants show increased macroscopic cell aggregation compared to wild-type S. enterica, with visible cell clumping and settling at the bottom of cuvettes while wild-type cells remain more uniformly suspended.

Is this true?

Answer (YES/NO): YES